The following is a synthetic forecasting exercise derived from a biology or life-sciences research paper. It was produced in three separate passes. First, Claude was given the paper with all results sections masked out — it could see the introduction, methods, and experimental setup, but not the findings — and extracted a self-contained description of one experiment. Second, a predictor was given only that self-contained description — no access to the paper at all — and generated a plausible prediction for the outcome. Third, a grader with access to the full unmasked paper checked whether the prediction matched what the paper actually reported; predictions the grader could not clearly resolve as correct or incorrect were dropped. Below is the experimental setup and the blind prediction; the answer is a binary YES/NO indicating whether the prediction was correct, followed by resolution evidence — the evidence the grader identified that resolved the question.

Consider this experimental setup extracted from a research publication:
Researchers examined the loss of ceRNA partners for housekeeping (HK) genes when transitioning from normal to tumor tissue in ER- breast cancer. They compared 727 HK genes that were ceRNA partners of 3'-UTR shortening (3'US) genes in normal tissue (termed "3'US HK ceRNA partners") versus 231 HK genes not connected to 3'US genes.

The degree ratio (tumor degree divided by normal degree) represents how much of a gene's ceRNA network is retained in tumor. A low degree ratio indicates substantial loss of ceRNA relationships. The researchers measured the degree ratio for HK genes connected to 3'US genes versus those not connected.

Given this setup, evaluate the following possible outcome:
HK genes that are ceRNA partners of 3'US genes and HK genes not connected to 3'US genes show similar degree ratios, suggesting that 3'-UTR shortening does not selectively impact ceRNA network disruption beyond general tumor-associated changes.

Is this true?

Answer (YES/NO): NO